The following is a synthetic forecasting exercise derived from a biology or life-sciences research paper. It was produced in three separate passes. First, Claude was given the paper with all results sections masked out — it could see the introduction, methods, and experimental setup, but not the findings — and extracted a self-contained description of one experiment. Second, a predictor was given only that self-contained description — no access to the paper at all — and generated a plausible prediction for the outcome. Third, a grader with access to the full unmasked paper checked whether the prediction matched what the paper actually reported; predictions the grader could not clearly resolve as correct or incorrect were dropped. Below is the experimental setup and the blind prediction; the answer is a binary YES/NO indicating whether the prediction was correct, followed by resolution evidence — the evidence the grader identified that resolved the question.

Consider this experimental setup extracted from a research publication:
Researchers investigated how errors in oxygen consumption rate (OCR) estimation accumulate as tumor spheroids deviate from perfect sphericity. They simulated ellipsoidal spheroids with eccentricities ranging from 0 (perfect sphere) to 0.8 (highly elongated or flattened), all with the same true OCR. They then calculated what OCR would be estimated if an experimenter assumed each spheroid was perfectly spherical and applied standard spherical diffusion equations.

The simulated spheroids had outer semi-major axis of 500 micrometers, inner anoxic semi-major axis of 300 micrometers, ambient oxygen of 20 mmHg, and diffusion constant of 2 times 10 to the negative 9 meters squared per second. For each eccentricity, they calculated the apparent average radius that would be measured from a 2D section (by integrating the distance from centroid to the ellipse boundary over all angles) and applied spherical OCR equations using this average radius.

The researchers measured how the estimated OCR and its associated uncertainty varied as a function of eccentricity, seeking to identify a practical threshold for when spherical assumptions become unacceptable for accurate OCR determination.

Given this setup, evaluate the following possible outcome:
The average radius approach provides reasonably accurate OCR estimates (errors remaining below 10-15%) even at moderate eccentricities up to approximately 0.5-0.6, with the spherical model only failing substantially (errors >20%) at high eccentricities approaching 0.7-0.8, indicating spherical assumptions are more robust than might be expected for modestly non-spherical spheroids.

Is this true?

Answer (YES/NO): NO